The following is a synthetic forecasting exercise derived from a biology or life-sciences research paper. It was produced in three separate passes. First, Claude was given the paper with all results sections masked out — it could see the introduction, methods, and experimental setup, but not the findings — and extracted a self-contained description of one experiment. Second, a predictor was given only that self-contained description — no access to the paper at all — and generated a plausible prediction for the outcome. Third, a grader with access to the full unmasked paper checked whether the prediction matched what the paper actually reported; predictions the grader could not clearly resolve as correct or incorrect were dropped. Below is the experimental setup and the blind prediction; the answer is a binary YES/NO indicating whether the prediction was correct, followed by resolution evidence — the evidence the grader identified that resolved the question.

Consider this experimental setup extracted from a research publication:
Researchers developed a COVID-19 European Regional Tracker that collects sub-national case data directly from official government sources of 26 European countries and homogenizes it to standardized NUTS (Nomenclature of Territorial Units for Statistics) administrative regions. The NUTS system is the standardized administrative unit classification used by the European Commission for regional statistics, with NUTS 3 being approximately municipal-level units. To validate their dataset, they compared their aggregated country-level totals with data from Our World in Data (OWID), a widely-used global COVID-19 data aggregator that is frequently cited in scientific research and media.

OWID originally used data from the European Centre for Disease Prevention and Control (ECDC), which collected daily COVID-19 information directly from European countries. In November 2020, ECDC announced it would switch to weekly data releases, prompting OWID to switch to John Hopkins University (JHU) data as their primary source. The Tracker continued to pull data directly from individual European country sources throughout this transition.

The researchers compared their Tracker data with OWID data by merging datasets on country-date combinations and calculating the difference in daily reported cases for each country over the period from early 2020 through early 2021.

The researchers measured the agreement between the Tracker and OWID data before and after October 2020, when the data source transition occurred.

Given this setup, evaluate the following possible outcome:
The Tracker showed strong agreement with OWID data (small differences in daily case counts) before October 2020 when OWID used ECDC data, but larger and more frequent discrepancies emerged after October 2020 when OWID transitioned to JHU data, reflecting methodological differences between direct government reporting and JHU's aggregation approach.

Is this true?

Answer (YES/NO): YES